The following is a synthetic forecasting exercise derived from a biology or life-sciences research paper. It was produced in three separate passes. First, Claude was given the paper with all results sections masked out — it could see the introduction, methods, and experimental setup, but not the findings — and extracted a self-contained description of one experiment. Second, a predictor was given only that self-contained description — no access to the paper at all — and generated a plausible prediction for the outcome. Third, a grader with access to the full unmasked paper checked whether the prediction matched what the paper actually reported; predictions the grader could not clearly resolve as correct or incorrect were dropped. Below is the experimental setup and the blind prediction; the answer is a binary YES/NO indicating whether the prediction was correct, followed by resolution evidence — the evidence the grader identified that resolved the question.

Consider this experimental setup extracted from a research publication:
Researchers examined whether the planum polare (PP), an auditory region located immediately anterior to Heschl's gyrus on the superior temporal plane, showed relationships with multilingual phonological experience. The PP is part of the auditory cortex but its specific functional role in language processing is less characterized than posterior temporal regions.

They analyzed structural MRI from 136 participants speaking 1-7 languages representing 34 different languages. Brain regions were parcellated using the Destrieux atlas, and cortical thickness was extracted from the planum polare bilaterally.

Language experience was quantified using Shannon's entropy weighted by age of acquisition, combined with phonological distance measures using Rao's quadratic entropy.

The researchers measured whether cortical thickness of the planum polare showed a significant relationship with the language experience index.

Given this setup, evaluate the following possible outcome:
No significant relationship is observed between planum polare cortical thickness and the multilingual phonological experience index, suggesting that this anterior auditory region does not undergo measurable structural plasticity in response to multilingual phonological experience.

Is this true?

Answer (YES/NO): YES